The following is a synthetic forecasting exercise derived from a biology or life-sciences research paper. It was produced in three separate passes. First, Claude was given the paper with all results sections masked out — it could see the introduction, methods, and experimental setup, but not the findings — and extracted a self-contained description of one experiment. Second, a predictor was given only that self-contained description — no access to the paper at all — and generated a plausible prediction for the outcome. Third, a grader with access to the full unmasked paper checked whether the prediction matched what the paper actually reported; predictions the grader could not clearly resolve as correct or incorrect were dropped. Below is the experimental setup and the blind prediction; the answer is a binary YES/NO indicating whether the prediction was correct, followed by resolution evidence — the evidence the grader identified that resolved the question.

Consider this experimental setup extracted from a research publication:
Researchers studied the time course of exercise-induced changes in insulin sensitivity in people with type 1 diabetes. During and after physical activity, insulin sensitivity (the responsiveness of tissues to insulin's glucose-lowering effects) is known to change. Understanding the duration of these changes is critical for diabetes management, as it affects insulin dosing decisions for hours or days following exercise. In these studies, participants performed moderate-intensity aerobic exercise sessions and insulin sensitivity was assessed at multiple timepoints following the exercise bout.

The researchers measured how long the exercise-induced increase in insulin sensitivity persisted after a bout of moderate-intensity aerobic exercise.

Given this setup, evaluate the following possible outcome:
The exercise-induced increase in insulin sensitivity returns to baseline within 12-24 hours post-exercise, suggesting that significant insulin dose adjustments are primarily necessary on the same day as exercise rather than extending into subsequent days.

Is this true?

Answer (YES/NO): NO